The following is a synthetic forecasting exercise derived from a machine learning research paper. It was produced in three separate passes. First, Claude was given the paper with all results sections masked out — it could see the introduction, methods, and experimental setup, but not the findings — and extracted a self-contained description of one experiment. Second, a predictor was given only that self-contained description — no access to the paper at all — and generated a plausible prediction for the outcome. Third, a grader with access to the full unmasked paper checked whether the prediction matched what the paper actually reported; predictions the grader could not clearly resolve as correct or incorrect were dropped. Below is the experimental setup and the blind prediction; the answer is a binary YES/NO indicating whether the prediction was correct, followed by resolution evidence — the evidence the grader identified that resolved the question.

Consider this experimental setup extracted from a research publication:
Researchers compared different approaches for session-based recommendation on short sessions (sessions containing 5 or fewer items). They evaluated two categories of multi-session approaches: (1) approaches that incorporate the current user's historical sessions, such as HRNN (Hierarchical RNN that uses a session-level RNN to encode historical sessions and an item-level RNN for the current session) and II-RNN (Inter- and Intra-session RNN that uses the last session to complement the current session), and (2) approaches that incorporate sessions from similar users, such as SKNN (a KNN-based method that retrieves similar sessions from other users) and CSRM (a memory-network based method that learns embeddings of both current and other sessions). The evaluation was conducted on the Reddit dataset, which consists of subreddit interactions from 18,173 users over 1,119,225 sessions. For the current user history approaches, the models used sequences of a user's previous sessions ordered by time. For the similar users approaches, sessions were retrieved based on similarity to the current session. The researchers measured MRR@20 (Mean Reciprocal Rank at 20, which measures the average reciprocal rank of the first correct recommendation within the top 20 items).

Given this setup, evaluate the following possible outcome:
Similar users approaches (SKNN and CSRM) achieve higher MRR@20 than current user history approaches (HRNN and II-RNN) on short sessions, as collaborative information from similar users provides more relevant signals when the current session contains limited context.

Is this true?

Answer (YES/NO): NO